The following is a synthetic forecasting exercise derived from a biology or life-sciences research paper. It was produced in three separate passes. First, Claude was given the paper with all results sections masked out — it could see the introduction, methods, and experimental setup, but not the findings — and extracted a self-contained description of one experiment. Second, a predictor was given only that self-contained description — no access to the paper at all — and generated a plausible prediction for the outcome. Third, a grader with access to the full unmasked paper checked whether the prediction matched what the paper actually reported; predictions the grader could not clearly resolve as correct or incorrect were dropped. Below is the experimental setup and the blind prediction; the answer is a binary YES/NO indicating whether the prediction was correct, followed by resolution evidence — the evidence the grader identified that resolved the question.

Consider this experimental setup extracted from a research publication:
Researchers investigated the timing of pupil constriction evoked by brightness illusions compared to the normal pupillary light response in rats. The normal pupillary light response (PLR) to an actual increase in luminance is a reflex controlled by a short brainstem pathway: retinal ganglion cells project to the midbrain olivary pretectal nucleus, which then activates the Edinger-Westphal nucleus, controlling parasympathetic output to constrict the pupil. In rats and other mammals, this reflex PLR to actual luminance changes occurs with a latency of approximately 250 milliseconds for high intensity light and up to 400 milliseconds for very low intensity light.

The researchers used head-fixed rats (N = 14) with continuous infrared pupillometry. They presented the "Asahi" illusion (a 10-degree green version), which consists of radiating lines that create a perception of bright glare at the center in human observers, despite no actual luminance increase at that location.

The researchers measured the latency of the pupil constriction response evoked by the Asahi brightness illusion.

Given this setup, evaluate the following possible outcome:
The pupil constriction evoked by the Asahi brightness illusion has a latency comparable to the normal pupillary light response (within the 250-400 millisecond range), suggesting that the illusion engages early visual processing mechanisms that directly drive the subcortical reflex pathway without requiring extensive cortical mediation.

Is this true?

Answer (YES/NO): NO